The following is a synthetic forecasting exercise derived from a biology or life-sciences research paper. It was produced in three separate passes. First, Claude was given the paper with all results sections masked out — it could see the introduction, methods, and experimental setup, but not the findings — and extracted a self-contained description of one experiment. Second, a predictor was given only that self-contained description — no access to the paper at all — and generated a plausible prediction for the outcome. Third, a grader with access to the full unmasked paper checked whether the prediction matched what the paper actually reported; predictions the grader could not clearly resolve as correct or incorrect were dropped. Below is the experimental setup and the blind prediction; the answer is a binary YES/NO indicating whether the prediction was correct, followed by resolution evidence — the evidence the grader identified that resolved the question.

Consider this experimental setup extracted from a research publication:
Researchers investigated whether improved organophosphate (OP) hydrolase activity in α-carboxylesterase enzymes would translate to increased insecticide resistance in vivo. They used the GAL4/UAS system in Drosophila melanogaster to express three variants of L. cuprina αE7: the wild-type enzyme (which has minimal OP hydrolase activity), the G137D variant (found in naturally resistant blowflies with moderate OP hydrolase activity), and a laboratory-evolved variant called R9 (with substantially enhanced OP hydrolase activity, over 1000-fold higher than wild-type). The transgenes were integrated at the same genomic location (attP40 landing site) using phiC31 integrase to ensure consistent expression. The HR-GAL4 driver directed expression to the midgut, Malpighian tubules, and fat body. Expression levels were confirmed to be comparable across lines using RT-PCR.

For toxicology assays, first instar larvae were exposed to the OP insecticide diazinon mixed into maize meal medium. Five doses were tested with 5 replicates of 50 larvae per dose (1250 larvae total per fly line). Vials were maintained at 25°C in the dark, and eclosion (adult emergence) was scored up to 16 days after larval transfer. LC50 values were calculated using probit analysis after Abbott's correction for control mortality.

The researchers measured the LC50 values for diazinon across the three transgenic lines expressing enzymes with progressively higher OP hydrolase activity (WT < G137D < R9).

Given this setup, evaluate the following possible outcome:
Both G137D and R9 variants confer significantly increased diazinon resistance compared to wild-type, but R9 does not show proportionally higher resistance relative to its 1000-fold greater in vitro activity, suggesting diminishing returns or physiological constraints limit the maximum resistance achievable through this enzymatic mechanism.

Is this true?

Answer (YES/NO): NO